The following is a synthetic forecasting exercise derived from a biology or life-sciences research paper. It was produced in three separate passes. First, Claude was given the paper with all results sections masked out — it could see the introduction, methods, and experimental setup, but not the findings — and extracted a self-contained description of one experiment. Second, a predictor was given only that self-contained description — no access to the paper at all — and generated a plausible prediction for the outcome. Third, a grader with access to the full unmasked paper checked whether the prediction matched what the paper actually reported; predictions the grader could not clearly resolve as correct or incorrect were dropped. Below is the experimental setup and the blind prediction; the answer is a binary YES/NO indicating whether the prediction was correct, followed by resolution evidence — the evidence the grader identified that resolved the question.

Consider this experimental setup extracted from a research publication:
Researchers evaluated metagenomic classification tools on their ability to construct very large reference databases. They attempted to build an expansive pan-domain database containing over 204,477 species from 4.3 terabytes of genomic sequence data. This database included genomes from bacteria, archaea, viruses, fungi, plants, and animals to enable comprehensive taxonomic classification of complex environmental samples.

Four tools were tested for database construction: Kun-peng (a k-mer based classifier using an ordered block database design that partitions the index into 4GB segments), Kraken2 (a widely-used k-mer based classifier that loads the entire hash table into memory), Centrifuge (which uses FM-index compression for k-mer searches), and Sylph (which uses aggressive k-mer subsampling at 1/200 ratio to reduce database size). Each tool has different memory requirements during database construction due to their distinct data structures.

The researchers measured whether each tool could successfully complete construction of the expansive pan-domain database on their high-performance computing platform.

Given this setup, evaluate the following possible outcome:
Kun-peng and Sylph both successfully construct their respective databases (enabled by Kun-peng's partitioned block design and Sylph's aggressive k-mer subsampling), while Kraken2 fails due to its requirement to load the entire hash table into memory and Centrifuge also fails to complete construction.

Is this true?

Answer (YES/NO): YES